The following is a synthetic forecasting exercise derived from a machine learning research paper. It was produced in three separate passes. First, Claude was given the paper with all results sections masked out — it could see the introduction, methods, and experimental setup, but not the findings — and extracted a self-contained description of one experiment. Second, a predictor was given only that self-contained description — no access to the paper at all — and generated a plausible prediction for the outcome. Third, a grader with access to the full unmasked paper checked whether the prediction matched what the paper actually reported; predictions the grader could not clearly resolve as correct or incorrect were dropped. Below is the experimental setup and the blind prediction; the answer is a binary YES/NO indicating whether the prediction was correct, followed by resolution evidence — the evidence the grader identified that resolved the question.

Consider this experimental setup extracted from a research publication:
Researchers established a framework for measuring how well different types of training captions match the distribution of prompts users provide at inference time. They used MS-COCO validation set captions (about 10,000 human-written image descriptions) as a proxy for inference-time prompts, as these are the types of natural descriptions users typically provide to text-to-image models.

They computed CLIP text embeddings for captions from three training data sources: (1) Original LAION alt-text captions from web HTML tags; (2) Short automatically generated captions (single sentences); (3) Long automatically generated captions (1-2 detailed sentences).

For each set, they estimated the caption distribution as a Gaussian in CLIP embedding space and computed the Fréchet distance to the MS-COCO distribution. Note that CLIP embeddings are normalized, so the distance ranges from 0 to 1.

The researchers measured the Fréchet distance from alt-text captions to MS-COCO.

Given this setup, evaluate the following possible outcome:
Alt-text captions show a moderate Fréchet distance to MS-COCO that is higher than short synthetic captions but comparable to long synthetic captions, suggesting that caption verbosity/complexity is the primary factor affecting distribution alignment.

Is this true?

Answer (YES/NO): NO